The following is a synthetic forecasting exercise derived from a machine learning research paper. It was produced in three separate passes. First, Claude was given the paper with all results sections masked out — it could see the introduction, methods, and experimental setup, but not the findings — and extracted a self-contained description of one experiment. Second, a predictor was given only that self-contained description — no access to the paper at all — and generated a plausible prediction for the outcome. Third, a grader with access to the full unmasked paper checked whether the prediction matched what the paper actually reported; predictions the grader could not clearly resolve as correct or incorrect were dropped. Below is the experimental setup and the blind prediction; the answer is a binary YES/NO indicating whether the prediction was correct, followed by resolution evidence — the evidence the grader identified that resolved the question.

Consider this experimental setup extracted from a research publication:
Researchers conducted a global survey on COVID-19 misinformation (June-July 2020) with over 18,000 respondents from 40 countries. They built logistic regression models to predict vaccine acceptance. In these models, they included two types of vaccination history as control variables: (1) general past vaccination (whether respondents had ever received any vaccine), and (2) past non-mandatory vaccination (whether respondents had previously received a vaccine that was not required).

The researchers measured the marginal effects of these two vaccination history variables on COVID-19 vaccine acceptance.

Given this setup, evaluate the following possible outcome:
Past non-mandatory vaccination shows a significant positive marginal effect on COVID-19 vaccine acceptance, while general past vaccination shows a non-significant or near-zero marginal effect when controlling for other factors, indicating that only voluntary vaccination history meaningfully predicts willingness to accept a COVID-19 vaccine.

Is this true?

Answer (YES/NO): YES